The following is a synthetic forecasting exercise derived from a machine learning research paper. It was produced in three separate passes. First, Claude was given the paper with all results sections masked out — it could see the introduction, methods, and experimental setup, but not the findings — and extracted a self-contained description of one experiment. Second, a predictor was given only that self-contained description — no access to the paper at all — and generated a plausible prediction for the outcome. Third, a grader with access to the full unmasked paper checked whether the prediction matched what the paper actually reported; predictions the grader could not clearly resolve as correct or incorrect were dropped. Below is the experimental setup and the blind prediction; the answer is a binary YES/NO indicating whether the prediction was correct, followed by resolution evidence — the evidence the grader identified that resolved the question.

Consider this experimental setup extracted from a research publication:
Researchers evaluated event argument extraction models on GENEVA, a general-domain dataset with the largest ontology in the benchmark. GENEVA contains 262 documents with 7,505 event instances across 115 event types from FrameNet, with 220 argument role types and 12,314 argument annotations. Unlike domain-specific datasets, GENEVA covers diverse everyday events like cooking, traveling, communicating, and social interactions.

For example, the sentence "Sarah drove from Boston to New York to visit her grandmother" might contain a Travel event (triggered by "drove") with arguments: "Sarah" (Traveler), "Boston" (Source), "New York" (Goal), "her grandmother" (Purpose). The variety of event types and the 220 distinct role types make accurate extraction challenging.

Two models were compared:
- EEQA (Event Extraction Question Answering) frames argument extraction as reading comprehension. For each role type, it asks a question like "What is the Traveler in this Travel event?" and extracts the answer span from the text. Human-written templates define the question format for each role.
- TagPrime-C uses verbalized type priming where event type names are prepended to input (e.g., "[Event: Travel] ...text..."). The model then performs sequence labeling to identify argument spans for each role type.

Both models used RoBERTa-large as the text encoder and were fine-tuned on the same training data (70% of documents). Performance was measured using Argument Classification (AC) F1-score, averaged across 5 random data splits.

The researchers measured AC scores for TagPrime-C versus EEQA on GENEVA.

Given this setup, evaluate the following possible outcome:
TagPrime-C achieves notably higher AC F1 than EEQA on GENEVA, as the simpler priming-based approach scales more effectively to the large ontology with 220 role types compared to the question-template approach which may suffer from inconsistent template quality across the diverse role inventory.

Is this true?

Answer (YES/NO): YES